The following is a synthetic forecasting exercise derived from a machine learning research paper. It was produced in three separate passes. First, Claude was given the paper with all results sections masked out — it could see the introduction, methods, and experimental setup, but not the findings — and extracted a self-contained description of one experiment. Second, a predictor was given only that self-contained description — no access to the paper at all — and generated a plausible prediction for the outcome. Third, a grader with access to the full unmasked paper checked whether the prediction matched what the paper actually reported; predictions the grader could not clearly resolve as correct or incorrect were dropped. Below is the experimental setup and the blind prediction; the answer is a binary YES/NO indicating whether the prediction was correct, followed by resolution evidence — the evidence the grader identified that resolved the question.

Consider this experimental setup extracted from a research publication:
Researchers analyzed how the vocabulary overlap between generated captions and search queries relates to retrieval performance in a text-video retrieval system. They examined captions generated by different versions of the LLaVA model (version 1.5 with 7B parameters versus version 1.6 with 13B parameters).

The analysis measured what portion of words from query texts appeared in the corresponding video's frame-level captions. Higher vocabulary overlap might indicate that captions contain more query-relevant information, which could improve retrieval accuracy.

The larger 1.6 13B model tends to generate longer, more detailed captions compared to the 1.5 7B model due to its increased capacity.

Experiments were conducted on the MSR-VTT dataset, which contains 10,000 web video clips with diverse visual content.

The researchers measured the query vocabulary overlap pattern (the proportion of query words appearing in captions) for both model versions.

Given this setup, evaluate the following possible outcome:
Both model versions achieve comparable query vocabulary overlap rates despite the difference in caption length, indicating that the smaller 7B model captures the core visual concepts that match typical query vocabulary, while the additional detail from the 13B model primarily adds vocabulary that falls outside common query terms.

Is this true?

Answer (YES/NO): NO